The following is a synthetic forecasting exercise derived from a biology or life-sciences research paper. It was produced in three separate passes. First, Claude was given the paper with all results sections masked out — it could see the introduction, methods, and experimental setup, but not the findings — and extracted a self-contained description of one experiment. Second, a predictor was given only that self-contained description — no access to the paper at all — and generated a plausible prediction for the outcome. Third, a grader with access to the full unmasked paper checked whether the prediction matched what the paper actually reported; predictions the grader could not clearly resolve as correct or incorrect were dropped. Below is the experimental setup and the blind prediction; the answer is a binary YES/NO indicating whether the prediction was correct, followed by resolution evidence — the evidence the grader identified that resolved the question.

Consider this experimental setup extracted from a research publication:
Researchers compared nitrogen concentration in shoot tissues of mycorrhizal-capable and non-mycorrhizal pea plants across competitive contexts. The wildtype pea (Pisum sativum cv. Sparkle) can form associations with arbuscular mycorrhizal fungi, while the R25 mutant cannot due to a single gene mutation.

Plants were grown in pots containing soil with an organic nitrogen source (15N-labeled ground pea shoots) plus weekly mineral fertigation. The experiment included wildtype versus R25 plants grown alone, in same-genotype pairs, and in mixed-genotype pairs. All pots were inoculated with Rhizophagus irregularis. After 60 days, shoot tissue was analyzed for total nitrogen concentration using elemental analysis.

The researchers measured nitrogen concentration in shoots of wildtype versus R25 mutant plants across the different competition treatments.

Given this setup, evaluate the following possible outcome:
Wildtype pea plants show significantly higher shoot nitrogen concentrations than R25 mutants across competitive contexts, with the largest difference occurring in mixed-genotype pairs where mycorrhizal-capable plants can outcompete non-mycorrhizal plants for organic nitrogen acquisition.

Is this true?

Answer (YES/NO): NO